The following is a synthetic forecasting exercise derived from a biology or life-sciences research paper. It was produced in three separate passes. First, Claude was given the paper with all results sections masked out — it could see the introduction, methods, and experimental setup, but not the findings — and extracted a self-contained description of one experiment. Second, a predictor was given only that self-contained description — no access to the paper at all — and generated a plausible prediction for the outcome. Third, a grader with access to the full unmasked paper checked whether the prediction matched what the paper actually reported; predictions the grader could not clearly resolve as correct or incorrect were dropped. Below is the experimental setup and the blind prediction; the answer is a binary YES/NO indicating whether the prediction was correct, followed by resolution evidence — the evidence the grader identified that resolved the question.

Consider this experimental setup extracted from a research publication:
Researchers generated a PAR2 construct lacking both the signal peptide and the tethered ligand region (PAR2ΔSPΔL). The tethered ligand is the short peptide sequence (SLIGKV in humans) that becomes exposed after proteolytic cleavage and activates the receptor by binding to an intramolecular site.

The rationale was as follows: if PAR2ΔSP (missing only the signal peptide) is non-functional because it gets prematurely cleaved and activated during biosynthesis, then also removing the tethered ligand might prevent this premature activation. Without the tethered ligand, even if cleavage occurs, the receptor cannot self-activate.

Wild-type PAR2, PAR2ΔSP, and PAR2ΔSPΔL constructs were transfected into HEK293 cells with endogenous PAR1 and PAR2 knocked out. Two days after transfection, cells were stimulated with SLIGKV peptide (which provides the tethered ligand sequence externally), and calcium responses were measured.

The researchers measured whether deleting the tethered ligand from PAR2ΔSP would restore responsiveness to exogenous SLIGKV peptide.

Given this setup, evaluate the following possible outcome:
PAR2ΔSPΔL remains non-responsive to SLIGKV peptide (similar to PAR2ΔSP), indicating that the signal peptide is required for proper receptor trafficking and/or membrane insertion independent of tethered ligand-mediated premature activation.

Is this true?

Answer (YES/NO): NO